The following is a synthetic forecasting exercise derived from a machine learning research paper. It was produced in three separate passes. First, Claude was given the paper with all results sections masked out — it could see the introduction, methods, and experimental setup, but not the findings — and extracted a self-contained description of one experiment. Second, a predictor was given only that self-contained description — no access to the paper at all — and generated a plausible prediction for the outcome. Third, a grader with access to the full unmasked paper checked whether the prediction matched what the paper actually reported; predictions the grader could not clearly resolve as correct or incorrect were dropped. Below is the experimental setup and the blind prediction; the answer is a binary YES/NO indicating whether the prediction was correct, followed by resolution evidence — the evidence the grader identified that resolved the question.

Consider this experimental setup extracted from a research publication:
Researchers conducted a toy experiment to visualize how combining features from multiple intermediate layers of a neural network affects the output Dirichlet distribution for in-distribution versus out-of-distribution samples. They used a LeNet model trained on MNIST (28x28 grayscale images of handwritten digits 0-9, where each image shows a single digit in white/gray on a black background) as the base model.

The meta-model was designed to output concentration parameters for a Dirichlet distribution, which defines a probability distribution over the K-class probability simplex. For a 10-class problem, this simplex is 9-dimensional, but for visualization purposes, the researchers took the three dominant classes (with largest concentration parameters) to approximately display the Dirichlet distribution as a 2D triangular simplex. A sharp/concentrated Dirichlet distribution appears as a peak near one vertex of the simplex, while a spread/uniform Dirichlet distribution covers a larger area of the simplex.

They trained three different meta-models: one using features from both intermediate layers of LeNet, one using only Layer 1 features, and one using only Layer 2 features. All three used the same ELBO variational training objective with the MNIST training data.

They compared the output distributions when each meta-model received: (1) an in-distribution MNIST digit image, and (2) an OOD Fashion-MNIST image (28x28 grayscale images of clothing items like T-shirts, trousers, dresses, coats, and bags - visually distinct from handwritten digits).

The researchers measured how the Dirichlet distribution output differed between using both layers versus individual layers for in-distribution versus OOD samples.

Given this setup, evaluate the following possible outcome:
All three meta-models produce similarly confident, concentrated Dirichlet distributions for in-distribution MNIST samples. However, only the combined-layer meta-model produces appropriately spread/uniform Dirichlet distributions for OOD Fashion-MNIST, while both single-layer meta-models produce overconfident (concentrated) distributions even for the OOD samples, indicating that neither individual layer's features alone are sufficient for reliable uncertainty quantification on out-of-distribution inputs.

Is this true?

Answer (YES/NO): NO